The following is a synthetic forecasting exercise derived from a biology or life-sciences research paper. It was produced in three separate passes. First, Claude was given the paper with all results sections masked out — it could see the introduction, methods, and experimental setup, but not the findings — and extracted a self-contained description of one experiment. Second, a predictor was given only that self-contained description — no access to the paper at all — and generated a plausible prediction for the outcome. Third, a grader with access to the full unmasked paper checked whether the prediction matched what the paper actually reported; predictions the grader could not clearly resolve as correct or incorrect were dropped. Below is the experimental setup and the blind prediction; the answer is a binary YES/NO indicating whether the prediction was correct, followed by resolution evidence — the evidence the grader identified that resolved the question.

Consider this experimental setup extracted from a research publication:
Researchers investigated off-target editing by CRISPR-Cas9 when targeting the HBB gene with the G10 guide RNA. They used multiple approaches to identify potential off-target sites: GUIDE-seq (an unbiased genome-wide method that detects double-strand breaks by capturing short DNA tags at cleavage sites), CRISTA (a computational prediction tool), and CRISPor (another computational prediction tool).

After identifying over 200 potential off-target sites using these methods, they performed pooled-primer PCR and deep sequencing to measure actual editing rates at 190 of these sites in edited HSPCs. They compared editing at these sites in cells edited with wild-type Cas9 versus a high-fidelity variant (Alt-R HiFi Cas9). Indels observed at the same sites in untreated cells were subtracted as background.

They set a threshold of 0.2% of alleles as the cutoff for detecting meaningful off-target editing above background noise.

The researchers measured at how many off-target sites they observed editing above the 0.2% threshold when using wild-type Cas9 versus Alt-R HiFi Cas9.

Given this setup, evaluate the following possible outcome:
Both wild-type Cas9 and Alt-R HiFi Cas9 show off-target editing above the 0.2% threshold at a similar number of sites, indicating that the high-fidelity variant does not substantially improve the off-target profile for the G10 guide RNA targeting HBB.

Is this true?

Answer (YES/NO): NO